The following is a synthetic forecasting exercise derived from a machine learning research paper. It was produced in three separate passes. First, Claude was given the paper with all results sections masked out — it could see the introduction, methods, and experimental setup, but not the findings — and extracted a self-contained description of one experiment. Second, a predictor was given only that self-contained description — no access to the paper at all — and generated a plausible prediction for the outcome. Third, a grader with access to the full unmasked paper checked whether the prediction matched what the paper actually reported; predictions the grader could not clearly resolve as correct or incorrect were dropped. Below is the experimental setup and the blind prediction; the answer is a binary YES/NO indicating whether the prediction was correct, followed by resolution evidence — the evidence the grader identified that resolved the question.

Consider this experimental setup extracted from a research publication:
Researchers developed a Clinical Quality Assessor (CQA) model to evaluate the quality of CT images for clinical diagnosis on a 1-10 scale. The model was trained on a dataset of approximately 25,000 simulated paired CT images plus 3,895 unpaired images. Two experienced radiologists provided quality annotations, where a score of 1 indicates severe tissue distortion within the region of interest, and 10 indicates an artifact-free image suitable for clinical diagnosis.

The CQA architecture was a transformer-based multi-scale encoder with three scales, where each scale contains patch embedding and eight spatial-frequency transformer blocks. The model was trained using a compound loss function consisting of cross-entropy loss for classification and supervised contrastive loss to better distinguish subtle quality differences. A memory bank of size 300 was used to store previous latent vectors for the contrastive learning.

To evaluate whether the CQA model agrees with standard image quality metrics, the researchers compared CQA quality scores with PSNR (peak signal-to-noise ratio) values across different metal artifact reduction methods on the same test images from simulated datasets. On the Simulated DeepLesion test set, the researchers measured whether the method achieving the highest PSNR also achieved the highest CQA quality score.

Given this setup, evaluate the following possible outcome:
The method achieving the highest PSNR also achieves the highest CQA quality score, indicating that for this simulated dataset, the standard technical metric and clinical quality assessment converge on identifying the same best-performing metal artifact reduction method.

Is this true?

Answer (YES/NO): NO